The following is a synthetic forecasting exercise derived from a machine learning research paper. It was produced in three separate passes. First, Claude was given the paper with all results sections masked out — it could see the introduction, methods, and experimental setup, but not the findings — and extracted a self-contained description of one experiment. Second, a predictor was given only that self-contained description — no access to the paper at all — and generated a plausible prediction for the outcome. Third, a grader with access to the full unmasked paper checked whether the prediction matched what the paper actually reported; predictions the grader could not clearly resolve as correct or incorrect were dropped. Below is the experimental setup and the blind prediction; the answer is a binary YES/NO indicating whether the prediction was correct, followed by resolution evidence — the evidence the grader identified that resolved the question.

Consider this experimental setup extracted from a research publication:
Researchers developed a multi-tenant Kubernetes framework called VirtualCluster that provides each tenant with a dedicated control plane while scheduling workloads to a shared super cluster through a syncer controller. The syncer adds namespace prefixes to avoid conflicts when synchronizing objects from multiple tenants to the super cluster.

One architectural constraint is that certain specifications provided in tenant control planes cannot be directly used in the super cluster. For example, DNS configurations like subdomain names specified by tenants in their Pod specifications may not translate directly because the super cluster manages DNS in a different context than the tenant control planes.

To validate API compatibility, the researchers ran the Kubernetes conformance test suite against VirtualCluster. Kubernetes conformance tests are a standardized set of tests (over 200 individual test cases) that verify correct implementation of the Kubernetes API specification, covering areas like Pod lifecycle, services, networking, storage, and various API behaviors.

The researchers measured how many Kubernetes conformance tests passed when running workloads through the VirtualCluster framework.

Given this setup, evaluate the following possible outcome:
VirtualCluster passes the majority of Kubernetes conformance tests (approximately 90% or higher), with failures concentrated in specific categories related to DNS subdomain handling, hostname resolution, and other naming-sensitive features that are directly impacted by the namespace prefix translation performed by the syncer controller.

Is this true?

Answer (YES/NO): NO